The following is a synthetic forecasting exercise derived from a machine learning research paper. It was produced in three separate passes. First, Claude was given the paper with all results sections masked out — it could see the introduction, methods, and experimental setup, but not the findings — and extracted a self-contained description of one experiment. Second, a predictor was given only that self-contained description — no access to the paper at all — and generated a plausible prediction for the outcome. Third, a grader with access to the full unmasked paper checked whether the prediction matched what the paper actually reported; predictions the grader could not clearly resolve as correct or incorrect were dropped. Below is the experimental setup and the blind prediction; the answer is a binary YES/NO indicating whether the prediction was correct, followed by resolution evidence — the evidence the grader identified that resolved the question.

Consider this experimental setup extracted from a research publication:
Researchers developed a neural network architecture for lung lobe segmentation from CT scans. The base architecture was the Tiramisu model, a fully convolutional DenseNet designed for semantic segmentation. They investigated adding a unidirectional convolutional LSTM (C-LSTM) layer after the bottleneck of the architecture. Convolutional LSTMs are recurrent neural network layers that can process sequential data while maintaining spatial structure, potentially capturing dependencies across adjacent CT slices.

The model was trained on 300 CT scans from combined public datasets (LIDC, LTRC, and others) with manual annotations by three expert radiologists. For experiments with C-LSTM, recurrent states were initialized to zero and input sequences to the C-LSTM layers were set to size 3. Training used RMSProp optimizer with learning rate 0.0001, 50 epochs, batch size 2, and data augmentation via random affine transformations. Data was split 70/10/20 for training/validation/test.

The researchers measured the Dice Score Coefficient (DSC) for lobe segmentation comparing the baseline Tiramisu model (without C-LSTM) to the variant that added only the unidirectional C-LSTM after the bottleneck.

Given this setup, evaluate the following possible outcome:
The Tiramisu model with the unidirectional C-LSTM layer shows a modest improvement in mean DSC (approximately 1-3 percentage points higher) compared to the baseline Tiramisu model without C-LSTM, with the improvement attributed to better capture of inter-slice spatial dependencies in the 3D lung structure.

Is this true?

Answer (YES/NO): YES